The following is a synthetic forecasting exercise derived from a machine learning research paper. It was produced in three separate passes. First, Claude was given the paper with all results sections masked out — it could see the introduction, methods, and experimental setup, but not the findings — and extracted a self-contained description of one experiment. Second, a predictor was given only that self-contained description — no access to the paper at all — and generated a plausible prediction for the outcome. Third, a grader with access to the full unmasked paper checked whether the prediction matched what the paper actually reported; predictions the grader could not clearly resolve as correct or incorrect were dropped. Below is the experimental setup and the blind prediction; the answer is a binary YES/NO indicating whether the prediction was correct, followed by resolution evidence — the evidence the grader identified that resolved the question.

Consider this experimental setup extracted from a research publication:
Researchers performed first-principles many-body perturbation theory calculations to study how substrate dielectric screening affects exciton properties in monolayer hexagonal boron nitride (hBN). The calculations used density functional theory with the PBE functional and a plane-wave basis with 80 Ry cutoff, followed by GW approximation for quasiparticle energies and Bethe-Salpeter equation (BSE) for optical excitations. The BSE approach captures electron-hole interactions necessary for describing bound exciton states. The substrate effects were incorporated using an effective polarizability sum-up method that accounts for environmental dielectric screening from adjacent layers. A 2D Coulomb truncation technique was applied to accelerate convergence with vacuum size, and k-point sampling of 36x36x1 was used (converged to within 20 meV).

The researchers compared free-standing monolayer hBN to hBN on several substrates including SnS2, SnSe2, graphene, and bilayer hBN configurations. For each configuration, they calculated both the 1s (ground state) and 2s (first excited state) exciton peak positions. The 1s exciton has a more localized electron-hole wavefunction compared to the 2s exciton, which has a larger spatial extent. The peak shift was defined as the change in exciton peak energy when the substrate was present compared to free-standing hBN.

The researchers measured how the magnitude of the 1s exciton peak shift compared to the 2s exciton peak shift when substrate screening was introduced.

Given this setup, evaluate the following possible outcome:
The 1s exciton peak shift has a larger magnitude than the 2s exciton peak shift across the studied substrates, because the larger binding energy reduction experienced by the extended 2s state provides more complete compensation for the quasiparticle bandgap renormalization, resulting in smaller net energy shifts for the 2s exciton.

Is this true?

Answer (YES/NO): NO